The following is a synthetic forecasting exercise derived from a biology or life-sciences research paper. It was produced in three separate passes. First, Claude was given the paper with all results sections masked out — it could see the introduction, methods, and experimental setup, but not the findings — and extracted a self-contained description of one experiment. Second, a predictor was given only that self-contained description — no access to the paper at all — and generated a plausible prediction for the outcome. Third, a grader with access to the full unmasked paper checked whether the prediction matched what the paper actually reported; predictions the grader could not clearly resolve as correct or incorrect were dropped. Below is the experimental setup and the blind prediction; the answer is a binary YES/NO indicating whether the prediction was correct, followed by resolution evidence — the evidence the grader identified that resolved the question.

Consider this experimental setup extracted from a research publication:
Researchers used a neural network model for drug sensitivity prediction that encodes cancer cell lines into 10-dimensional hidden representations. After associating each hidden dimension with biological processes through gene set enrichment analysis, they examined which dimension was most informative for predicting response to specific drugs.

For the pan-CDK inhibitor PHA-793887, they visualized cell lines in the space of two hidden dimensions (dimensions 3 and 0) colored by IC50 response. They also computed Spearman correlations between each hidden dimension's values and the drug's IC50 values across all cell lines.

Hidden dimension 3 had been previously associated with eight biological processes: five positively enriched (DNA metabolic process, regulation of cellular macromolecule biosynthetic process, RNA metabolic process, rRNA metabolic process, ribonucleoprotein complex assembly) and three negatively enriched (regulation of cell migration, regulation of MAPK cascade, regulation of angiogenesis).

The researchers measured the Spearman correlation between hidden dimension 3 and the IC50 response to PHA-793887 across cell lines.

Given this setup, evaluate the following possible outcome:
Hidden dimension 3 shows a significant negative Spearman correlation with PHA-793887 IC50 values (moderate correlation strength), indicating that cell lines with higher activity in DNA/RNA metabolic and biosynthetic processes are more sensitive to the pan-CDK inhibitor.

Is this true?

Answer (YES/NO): YES